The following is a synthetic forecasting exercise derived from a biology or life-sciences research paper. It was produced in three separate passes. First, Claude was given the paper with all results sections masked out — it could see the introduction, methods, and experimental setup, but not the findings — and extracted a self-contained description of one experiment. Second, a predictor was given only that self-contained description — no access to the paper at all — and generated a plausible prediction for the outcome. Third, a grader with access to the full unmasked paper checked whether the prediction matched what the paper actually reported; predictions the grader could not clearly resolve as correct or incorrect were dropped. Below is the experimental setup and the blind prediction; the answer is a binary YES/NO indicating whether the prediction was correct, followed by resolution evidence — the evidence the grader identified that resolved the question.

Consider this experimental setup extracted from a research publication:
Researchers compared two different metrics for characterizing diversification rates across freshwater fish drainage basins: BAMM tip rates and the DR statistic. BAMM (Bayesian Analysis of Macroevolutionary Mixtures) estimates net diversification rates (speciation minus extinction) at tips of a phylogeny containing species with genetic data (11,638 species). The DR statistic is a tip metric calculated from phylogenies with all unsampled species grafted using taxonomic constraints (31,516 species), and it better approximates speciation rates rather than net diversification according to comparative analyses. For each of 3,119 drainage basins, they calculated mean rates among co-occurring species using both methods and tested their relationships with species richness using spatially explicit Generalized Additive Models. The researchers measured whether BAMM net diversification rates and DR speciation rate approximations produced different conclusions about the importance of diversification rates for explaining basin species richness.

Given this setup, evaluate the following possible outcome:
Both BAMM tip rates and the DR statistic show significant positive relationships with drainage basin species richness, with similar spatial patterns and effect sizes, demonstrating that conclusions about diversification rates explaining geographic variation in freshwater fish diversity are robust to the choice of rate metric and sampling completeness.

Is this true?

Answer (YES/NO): YES